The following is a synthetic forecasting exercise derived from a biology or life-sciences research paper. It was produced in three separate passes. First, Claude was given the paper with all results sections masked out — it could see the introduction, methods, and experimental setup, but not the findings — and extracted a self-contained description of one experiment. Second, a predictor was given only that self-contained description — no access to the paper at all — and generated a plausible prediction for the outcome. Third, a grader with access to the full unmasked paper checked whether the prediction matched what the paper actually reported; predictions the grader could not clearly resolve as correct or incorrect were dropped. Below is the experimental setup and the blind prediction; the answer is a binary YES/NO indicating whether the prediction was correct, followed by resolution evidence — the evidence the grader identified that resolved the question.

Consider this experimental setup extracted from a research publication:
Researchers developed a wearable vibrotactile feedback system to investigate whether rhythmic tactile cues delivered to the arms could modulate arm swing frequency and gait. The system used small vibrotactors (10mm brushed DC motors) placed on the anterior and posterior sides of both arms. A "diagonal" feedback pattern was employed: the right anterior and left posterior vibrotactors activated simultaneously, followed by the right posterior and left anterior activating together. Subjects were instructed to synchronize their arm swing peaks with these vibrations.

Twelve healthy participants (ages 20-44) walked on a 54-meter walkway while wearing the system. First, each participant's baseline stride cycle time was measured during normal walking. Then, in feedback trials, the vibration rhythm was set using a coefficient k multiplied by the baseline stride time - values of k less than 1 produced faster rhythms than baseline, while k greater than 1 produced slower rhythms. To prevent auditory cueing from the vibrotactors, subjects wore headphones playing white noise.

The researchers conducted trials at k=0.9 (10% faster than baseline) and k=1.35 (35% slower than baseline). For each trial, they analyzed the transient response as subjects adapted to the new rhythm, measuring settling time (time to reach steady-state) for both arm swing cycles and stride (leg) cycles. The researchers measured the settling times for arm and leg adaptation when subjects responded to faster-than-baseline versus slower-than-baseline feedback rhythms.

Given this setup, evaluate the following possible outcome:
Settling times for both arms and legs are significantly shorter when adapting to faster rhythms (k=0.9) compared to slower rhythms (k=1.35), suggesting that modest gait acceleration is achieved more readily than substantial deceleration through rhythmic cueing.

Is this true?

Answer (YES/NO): NO